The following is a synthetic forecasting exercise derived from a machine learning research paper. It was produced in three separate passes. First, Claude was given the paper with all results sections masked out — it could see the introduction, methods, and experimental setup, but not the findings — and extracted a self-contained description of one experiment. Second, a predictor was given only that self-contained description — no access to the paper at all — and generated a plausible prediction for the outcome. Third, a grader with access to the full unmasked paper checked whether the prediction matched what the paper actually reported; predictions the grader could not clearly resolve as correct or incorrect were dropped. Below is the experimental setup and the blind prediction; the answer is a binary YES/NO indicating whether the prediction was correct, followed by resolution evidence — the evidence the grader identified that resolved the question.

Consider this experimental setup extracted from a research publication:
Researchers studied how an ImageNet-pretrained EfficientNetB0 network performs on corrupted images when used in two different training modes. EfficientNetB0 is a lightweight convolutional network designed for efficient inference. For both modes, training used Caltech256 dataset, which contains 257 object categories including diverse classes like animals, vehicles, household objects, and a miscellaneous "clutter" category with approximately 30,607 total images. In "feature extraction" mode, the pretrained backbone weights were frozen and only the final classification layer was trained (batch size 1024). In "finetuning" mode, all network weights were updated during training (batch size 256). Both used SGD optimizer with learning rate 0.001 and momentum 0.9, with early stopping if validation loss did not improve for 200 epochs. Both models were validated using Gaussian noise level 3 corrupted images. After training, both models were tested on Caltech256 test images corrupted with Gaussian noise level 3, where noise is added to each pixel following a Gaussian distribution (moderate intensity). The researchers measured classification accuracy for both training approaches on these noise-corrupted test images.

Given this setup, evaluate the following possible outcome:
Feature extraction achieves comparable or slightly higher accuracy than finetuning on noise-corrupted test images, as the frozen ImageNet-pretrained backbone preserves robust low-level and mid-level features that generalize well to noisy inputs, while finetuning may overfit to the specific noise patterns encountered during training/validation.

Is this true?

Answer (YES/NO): NO